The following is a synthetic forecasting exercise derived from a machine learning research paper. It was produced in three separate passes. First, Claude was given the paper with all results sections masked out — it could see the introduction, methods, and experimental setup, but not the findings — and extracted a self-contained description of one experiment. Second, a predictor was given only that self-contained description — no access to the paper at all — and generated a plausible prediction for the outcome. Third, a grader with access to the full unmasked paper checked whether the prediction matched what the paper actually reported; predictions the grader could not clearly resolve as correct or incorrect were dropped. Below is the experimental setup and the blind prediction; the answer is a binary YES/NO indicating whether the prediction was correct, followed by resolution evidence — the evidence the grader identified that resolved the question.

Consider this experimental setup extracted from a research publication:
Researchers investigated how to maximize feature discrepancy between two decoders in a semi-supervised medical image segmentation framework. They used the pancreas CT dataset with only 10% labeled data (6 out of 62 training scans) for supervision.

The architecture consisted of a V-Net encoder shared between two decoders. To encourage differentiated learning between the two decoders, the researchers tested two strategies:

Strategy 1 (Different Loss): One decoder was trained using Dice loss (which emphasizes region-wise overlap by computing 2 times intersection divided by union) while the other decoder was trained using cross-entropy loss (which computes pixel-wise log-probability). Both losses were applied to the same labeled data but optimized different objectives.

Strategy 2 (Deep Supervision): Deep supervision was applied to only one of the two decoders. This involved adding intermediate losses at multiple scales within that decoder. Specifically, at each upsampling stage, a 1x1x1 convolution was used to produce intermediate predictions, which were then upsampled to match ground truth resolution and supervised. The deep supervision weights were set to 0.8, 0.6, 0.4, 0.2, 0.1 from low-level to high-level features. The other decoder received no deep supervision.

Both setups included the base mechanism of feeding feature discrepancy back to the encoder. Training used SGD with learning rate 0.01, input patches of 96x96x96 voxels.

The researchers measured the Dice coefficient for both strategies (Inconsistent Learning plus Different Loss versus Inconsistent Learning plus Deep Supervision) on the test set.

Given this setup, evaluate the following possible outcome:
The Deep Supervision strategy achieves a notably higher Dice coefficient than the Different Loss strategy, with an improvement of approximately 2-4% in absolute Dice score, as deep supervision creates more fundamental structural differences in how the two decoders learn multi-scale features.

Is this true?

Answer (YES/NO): NO